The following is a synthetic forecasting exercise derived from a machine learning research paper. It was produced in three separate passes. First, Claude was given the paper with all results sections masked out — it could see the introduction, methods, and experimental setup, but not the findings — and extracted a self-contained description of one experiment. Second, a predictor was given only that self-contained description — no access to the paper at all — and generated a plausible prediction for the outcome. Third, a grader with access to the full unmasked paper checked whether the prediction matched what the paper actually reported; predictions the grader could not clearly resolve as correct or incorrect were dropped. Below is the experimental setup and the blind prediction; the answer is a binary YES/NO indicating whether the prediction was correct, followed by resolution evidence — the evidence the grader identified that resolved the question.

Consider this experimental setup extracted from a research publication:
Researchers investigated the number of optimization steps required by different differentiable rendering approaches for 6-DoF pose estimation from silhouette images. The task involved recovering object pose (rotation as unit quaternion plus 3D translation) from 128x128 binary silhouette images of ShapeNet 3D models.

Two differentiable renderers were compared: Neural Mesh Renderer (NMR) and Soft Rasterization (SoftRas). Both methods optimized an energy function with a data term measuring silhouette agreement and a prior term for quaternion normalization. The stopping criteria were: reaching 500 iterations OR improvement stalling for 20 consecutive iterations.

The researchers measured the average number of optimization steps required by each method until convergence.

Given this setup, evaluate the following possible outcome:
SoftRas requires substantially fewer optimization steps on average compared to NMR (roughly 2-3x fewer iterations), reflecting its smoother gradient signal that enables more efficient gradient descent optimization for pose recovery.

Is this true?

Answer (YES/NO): NO